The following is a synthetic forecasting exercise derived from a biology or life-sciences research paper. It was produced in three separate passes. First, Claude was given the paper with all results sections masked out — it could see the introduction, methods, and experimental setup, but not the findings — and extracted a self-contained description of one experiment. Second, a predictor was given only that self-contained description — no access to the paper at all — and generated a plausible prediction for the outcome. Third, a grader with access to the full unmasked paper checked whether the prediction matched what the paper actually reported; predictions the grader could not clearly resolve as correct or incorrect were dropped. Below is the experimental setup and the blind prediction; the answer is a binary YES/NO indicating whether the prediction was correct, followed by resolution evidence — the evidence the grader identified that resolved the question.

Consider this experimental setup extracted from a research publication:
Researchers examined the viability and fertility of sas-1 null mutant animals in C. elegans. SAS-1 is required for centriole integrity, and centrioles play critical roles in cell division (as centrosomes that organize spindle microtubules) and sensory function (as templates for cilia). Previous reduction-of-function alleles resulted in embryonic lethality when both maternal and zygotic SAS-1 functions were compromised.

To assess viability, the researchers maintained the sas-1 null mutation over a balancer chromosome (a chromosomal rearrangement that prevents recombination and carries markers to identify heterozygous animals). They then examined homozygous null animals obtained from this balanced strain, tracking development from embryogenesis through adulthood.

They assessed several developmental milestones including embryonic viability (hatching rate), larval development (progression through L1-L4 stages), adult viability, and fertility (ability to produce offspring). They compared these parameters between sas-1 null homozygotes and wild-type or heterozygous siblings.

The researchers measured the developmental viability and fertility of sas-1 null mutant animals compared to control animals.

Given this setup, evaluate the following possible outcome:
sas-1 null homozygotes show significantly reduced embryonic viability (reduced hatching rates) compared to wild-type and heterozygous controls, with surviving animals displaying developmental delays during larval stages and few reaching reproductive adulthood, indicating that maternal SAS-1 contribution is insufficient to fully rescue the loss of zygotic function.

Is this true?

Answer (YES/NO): NO